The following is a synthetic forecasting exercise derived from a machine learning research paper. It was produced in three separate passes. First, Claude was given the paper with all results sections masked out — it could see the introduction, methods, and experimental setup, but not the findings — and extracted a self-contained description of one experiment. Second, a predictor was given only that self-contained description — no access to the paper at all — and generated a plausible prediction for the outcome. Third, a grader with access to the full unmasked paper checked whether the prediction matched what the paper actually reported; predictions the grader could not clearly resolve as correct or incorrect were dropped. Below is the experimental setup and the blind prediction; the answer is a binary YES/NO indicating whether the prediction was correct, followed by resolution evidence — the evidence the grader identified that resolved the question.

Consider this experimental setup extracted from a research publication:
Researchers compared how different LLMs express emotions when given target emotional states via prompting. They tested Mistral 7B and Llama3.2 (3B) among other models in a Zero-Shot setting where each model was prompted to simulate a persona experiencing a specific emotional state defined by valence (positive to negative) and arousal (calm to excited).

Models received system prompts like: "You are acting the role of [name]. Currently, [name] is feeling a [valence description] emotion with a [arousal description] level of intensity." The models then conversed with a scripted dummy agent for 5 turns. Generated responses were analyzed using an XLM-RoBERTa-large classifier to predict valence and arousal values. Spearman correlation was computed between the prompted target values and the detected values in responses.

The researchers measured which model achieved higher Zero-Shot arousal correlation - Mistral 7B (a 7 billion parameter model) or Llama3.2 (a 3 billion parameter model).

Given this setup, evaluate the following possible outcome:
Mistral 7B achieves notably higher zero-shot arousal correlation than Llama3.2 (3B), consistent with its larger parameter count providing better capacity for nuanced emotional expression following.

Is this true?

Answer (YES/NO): NO